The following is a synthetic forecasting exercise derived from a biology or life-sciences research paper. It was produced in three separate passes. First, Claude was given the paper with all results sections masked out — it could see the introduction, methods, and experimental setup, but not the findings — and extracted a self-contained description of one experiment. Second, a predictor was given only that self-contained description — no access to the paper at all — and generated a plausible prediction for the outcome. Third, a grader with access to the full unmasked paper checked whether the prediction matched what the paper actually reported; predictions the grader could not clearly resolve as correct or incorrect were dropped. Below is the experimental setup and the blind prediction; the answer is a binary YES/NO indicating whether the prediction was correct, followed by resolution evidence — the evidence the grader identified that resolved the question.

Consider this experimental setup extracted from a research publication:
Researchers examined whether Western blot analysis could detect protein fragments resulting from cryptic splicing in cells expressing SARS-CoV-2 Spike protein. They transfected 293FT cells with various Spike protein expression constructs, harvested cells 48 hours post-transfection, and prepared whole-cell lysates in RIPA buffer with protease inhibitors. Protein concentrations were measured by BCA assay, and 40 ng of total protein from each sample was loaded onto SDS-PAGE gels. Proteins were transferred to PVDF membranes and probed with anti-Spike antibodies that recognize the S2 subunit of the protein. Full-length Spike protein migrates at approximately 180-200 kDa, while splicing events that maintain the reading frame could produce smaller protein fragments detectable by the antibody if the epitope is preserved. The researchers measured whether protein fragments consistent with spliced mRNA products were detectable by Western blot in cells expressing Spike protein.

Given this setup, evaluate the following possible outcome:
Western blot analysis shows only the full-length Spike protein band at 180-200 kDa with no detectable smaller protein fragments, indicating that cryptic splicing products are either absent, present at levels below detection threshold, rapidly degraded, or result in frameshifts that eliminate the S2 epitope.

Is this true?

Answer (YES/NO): NO